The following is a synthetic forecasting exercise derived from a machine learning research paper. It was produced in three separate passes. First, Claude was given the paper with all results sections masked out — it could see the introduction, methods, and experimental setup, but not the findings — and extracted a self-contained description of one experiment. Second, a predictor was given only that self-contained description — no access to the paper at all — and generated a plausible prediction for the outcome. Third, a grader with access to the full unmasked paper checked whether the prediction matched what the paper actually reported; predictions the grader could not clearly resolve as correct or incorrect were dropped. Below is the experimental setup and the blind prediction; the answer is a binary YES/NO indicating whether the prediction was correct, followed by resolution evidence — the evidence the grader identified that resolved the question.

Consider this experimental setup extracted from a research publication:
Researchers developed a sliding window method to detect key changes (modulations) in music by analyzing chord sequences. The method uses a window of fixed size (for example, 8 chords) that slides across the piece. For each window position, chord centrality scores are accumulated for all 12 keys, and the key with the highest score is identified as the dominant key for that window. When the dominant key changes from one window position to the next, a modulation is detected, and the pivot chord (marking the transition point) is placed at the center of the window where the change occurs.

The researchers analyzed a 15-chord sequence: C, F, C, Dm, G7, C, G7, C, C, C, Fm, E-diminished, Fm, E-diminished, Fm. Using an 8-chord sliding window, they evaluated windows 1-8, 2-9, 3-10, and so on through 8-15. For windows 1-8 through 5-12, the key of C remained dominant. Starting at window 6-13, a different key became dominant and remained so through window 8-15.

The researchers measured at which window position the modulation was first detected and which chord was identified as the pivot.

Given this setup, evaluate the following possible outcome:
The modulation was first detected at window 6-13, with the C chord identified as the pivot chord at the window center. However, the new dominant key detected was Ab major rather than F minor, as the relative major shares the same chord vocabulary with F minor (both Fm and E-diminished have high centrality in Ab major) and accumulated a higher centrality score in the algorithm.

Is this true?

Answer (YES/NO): NO